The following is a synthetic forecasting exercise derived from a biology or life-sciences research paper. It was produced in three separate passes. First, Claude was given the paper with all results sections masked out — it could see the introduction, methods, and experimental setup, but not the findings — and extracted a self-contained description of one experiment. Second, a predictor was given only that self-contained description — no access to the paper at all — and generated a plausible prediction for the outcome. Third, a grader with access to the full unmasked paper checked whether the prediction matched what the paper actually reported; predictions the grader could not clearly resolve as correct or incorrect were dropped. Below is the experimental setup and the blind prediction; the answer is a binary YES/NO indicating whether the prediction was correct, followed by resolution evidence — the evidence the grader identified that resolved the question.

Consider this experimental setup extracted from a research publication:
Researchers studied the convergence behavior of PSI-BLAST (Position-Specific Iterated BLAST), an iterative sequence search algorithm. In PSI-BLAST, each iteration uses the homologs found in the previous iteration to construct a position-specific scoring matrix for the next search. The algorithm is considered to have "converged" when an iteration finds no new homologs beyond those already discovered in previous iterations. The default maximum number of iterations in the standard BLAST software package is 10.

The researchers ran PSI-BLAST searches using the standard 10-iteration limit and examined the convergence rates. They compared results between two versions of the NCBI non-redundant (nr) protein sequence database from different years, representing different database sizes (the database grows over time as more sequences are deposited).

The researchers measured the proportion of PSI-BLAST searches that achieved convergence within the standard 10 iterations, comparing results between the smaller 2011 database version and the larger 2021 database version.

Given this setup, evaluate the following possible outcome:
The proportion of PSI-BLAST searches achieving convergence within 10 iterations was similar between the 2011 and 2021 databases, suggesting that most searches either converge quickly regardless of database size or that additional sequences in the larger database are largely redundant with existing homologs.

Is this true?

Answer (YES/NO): NO